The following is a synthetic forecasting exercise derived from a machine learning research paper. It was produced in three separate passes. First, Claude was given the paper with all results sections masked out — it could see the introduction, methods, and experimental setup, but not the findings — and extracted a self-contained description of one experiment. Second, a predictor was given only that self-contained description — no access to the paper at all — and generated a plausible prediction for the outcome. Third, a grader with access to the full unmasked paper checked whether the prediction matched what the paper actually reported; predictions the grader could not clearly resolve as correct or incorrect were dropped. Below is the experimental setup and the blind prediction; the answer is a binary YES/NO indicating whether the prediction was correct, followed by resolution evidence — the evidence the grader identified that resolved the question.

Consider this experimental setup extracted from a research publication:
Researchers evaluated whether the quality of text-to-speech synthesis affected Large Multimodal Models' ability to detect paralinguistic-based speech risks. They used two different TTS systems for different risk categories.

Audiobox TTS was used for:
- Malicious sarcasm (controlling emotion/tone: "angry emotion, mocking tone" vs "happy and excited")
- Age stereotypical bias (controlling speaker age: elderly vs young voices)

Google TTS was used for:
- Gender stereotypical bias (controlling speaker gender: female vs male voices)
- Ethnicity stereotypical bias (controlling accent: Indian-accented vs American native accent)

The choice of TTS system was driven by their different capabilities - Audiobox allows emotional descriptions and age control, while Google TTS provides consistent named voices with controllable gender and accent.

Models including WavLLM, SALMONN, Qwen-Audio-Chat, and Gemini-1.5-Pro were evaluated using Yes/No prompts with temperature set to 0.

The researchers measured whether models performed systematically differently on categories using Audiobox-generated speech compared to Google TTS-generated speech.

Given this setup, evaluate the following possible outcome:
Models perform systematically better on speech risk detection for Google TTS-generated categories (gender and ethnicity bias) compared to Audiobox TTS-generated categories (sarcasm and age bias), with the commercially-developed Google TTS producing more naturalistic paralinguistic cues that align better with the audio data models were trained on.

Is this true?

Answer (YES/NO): NO